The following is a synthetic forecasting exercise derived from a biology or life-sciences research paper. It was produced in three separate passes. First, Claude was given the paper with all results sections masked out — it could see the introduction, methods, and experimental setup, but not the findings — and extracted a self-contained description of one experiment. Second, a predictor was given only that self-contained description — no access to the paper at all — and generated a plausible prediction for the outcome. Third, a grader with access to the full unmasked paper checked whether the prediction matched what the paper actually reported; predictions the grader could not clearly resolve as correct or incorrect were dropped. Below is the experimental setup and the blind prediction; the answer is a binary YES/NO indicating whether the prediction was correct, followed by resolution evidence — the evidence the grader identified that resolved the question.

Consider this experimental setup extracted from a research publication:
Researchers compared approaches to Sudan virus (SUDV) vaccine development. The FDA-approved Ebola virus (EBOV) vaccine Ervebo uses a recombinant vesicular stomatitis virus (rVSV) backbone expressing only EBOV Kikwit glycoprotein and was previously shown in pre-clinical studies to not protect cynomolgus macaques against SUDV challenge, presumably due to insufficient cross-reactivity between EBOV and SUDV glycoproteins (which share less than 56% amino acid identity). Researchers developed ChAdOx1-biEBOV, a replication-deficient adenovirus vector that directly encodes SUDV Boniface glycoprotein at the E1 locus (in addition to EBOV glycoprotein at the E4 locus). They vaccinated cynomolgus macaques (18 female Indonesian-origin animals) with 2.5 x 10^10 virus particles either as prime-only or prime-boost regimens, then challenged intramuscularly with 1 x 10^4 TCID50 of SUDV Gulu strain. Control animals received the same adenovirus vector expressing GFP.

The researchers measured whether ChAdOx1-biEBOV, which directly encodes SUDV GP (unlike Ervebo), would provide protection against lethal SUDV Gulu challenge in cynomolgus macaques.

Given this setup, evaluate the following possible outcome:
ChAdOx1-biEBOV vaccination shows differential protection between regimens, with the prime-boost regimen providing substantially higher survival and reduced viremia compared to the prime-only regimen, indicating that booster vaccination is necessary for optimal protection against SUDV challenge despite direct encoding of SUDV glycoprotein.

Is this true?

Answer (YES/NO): NO